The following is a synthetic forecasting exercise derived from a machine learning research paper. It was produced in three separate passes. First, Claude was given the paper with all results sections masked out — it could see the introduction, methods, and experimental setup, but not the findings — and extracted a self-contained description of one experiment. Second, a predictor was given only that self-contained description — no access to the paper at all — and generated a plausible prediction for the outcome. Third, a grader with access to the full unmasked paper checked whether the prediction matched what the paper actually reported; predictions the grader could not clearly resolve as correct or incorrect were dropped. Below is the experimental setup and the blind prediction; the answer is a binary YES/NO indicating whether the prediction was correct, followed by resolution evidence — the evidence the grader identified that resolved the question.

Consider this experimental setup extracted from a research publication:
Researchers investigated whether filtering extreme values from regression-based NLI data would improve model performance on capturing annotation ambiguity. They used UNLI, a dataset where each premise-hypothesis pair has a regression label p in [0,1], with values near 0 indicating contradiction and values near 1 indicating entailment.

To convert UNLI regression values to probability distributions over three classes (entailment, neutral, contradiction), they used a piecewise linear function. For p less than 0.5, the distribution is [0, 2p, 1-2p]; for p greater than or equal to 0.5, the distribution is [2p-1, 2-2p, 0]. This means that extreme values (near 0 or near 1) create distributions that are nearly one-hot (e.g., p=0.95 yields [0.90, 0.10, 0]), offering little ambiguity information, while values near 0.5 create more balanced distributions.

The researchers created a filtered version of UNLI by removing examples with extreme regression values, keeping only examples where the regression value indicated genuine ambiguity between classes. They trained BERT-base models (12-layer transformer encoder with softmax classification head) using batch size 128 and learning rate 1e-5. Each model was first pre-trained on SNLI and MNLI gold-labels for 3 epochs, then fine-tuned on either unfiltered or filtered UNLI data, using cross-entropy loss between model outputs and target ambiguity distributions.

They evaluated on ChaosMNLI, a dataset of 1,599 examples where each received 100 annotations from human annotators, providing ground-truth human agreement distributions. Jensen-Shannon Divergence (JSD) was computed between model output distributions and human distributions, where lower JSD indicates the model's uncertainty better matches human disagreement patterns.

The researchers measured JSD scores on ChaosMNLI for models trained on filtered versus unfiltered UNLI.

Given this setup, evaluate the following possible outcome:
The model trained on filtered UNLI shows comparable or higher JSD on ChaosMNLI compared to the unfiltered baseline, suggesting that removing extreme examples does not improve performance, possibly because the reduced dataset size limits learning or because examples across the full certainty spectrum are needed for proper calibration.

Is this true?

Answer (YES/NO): NO